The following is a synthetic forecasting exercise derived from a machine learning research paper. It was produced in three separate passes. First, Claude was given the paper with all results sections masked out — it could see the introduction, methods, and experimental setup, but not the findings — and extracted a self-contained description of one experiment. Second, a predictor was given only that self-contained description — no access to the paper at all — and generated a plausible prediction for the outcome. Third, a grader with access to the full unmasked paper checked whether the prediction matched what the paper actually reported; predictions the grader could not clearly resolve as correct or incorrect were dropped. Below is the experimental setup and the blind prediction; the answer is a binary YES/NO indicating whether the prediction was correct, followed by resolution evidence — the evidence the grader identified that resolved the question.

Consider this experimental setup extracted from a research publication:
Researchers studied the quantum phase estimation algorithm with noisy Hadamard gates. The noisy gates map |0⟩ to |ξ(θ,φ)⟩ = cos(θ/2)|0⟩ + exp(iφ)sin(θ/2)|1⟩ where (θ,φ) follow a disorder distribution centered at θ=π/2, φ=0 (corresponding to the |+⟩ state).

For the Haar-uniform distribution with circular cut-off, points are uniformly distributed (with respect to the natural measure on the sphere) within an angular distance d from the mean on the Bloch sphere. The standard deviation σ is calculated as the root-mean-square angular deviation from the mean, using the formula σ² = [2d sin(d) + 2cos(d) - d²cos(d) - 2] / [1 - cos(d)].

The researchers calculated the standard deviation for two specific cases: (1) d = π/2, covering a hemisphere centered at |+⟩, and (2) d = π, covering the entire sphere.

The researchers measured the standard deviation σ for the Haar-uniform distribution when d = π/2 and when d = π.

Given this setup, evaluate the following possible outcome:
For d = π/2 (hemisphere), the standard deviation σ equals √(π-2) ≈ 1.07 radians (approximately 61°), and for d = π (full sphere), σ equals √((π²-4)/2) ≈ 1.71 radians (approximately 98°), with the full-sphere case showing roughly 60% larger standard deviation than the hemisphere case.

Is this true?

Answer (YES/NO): YES